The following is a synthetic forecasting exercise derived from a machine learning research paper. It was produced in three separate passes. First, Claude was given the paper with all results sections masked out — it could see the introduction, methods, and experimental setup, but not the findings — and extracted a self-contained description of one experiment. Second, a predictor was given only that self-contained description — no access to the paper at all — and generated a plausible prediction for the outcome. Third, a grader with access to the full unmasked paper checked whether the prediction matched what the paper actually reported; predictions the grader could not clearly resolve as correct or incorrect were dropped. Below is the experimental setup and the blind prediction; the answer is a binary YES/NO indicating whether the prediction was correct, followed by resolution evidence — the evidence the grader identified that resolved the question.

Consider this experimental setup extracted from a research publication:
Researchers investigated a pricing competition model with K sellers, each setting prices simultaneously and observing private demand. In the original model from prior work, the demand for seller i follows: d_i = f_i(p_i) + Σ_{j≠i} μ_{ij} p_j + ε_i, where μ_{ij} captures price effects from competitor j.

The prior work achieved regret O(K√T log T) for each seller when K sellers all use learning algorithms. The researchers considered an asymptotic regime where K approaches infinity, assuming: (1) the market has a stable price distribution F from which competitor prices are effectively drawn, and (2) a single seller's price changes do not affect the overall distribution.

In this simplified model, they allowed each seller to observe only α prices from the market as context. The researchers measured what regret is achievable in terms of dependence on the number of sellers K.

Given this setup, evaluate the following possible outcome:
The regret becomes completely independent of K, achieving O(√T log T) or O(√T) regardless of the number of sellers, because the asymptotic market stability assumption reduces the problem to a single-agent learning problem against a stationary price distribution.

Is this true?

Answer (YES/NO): NO